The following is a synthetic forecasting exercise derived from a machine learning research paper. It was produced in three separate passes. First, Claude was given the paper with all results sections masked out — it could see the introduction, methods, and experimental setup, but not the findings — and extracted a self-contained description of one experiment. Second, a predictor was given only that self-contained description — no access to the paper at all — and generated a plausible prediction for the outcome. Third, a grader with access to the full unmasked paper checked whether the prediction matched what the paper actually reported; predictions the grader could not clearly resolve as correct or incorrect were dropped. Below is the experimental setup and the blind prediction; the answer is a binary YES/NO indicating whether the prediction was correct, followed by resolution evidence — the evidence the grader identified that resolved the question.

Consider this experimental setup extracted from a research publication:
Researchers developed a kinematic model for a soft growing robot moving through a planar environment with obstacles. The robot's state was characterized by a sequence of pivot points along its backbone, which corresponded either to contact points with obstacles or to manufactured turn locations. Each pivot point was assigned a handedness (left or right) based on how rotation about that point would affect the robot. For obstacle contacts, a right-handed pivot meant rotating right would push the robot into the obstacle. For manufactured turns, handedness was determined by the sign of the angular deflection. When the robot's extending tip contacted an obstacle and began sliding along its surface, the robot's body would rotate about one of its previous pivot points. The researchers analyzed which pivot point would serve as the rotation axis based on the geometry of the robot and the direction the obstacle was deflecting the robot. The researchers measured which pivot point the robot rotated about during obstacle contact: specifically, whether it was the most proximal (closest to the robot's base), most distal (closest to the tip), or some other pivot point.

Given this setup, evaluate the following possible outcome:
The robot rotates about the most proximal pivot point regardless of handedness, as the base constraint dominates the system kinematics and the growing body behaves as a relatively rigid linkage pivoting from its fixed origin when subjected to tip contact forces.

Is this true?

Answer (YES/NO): NO